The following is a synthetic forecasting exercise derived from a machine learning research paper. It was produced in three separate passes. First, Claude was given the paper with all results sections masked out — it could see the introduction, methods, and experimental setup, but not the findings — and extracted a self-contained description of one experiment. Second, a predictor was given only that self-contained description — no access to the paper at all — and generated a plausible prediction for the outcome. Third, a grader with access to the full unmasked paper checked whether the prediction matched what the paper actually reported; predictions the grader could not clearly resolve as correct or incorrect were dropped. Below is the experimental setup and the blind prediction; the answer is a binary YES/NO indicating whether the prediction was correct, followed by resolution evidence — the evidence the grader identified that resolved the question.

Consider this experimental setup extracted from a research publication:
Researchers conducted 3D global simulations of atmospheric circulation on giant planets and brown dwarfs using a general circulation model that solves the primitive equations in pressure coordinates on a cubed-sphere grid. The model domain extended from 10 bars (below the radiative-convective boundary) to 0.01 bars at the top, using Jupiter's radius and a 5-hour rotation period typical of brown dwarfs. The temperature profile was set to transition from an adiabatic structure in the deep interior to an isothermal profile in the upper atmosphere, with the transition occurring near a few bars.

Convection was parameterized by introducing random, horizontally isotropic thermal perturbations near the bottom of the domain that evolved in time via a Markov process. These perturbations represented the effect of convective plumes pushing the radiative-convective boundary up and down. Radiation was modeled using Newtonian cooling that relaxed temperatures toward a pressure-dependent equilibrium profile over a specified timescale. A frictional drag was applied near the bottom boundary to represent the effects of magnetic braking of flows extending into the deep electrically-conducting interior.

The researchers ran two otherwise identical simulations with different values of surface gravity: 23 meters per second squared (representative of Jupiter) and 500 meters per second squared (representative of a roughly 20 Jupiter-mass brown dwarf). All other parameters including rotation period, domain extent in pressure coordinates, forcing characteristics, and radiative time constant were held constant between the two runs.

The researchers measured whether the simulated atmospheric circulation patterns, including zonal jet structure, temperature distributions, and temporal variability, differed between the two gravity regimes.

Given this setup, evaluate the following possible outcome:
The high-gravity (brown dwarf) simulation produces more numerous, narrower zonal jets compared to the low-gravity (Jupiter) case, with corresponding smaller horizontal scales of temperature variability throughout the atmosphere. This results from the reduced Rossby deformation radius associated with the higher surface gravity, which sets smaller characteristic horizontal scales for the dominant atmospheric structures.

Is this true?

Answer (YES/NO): NO